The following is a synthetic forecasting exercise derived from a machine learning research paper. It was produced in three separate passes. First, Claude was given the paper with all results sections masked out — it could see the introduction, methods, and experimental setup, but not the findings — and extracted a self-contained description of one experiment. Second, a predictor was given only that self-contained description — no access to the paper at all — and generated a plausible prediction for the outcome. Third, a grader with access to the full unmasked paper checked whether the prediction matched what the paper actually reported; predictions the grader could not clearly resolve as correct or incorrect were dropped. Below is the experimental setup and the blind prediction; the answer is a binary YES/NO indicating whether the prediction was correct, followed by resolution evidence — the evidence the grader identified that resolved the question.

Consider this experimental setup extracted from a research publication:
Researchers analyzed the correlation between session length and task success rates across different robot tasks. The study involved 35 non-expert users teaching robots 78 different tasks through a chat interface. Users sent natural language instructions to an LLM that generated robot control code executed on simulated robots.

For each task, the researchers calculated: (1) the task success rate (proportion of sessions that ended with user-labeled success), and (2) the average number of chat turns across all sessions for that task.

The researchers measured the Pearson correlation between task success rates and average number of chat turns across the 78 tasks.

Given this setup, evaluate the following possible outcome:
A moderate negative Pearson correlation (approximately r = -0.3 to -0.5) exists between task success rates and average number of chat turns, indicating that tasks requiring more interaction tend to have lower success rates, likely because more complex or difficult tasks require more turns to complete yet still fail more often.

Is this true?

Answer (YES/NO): NO